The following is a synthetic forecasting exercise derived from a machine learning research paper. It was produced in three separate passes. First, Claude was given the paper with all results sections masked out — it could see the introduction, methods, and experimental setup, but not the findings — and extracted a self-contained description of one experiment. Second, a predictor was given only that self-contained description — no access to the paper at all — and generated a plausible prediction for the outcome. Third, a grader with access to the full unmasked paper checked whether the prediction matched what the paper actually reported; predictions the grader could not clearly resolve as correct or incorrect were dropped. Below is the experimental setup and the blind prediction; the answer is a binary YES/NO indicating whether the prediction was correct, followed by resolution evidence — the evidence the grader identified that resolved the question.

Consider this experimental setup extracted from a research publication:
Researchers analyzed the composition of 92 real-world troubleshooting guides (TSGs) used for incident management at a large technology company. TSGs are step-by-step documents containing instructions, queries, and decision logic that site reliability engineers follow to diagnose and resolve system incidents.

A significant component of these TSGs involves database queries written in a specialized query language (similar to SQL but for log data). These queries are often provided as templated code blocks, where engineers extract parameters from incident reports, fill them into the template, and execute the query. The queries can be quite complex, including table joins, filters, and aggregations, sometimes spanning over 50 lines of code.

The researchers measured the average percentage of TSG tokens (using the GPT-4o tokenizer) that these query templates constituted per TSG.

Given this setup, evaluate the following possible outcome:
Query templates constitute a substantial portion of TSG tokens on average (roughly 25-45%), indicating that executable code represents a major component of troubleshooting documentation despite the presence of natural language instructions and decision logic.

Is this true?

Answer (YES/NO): YES